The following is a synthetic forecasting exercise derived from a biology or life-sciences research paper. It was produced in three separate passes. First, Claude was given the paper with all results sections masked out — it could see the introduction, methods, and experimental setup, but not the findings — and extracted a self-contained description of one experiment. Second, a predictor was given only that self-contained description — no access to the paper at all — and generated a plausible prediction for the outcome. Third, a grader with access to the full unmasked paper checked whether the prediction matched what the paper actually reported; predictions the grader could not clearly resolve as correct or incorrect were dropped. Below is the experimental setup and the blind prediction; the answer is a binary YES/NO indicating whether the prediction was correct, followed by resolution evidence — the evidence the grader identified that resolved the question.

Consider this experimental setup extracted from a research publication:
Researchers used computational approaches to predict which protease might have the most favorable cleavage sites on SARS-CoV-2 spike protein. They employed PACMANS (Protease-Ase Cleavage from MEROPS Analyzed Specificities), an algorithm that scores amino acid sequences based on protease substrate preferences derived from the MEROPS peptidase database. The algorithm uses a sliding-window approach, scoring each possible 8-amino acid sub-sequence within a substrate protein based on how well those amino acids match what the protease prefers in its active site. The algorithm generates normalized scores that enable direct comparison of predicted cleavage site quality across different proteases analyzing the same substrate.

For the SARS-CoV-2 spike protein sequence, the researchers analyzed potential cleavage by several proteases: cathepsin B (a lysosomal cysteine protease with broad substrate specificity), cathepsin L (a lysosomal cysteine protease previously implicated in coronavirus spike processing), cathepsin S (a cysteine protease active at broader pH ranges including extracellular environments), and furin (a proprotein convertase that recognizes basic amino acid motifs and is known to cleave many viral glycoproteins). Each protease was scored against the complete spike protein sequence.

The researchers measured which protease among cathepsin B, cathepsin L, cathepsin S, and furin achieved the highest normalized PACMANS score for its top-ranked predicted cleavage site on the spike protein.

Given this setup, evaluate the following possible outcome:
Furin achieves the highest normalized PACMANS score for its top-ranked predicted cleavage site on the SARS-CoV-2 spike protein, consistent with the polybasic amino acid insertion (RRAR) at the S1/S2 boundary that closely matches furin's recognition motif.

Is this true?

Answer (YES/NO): YES